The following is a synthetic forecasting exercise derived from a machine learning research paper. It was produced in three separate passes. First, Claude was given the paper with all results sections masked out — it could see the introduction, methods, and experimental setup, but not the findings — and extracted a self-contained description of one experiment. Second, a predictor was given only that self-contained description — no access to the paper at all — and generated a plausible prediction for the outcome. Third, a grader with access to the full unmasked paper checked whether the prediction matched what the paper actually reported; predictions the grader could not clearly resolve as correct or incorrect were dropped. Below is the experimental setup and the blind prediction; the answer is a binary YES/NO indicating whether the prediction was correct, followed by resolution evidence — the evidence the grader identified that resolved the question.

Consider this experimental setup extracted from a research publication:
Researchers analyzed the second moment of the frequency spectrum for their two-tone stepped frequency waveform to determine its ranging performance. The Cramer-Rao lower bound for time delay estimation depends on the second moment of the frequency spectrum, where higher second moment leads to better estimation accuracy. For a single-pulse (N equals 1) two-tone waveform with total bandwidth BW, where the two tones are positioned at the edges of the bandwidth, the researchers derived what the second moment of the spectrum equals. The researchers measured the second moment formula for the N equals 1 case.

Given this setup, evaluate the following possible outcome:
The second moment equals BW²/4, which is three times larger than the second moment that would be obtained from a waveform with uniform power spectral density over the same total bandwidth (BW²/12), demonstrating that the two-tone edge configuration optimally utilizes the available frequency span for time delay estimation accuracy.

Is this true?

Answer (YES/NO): NO